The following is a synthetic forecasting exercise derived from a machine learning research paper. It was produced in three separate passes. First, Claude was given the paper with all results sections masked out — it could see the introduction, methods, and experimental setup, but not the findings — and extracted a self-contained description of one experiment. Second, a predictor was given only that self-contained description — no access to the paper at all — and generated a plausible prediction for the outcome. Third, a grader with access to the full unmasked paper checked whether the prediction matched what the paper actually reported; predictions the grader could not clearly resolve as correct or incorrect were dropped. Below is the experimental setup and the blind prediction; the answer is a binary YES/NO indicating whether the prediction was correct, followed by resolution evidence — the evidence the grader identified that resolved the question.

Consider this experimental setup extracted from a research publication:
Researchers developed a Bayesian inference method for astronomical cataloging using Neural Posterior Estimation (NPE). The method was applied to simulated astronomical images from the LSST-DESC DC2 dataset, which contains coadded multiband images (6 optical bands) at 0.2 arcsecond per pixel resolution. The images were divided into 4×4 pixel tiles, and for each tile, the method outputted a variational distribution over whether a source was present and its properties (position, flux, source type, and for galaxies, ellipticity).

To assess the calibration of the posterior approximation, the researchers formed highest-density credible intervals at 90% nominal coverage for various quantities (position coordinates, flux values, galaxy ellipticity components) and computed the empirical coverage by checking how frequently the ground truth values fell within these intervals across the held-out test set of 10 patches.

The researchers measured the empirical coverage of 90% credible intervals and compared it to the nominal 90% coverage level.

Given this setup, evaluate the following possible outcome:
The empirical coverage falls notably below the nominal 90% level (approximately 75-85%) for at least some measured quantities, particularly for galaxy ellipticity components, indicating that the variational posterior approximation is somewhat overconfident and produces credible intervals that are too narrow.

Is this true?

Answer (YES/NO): YES